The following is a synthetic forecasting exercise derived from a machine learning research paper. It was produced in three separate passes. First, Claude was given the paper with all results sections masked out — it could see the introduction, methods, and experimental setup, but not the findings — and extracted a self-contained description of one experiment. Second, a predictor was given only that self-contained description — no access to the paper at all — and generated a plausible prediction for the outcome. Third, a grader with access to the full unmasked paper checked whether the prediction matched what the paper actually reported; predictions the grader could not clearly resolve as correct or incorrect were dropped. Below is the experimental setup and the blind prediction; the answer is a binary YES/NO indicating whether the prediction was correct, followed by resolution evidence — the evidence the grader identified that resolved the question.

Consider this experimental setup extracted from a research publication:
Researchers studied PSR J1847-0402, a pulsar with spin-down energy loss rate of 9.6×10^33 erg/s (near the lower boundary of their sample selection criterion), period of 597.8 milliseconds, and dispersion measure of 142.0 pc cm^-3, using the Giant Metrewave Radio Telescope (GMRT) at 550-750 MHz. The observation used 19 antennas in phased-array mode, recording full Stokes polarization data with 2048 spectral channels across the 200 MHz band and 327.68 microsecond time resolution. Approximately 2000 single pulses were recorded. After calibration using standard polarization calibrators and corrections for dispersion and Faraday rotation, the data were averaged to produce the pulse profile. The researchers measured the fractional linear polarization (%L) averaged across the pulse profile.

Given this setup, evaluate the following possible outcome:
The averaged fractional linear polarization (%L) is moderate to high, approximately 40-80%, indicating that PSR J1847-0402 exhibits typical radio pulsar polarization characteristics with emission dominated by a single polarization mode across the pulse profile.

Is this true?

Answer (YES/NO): NO